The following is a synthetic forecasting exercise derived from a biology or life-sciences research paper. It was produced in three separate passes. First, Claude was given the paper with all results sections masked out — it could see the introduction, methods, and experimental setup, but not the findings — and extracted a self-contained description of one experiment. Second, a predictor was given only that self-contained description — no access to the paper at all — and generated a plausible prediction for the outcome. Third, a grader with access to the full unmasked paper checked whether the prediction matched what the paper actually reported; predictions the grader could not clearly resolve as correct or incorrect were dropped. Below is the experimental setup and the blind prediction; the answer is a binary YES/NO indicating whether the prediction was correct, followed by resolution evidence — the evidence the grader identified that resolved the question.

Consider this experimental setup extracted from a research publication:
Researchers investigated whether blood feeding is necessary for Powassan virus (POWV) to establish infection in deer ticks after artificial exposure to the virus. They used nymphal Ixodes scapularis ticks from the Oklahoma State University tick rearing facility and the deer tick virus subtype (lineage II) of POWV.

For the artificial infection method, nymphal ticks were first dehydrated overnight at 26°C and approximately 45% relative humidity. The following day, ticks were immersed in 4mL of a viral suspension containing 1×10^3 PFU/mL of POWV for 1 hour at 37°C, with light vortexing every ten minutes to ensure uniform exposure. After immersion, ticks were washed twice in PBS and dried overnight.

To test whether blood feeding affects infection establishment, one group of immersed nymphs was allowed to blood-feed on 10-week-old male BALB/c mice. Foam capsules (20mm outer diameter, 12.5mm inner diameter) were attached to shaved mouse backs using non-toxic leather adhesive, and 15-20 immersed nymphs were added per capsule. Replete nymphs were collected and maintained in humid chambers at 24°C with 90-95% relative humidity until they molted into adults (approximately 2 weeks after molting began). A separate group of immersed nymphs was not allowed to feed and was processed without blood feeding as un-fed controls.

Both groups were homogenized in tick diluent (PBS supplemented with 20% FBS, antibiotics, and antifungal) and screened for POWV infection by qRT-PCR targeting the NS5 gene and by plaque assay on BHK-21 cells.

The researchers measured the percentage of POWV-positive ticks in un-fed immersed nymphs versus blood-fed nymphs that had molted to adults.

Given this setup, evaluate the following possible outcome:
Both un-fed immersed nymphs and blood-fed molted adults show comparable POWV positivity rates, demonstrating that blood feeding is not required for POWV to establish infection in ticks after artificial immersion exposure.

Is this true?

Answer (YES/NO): NO